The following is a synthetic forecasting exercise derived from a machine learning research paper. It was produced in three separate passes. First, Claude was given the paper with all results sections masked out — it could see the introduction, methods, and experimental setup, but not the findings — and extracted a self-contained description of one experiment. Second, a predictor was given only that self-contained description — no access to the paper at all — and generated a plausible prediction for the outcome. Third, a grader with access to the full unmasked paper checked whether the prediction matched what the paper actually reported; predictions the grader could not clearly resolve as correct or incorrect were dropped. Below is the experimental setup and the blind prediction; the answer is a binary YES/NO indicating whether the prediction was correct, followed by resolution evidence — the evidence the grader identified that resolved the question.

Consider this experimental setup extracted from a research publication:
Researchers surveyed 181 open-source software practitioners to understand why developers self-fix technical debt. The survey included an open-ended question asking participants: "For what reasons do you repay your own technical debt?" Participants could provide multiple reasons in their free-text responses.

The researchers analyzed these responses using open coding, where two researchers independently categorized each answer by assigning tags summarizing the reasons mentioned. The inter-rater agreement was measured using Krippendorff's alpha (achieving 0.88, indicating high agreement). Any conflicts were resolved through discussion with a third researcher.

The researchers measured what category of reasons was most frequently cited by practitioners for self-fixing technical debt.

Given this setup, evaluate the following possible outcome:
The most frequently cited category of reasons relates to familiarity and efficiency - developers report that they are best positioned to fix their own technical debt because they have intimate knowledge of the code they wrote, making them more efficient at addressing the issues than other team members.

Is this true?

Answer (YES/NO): NO